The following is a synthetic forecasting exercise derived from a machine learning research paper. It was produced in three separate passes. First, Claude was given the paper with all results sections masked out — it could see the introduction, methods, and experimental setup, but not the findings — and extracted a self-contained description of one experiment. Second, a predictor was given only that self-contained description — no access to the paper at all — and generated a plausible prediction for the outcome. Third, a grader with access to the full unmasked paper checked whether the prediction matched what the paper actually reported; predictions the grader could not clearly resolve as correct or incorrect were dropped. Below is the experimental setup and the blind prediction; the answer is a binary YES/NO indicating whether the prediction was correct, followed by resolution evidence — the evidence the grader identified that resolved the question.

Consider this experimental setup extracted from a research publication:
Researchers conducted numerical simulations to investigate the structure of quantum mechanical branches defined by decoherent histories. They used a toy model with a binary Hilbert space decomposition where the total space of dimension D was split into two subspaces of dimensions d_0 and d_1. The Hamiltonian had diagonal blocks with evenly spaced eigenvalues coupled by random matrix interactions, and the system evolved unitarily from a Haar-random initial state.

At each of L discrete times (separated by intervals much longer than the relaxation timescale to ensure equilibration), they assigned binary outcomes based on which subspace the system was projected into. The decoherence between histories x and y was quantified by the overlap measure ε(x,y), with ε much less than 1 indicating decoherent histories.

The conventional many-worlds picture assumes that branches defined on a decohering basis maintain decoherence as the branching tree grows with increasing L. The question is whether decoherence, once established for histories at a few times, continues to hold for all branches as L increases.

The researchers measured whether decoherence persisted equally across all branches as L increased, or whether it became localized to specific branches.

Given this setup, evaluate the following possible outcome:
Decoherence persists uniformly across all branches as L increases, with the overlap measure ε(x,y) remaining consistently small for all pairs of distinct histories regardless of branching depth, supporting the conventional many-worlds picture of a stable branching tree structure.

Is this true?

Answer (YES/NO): NO